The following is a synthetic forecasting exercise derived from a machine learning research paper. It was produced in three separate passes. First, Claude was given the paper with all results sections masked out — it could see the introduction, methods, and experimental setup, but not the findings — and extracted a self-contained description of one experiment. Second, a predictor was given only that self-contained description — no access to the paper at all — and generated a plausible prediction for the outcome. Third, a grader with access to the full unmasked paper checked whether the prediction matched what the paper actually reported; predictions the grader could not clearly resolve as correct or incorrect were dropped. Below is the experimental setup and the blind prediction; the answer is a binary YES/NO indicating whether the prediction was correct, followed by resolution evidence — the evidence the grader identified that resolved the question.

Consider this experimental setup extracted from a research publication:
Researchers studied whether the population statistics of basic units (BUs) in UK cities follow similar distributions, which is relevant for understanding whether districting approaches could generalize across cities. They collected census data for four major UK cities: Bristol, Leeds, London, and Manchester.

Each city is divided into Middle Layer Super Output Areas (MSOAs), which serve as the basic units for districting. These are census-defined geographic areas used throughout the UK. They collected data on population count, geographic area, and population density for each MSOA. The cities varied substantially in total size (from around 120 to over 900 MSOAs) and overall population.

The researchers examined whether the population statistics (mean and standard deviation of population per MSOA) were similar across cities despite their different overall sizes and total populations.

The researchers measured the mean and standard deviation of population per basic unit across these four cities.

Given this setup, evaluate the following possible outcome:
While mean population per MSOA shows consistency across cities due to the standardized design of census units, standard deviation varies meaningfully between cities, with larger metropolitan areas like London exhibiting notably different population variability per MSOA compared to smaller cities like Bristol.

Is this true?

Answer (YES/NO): NO